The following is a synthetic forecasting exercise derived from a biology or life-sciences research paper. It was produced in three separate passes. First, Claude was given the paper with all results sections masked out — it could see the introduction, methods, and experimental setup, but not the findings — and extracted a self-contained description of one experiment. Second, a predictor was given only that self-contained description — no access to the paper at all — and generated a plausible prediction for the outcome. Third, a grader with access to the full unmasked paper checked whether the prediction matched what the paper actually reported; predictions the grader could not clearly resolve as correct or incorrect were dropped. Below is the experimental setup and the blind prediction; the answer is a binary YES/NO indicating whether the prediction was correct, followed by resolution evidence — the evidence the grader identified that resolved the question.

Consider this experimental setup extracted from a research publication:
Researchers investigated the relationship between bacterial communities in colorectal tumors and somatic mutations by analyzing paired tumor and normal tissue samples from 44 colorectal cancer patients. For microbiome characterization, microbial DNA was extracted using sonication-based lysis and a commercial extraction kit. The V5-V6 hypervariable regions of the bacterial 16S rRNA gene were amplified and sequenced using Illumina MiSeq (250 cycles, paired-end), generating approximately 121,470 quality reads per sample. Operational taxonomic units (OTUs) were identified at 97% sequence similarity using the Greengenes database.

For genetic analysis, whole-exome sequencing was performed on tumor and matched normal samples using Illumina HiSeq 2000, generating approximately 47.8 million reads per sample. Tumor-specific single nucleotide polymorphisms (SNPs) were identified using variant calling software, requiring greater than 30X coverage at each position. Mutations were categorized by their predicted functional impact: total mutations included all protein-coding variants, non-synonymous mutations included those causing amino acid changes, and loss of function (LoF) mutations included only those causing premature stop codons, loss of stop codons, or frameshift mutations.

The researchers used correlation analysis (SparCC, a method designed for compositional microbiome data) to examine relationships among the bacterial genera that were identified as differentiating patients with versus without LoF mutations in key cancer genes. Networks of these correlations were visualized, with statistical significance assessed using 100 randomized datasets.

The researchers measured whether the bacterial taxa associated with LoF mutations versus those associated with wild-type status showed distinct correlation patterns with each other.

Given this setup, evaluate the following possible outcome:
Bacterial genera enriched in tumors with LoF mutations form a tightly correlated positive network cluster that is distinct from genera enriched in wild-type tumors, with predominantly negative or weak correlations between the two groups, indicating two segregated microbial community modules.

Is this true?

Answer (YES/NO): NO